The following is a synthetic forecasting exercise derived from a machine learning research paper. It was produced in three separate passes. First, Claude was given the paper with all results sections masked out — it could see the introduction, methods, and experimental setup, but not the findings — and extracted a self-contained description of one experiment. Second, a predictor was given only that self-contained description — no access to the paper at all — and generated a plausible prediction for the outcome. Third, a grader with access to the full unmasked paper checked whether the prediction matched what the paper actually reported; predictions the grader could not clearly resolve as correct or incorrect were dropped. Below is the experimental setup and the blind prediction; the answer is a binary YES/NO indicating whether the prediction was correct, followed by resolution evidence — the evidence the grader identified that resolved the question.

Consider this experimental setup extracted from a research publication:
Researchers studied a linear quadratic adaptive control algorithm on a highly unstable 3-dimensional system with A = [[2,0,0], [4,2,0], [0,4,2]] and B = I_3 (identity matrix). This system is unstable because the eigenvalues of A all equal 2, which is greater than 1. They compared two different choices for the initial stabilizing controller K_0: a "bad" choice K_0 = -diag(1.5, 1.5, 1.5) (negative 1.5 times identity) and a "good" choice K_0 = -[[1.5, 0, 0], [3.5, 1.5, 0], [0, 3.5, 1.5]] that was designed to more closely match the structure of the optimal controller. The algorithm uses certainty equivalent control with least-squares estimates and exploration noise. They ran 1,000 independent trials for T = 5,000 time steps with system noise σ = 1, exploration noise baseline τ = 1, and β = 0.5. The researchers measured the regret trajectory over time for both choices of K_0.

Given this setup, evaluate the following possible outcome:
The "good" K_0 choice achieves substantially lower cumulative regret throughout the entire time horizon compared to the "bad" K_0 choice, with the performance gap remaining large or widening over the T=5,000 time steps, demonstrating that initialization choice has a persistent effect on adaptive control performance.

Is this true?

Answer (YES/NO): YES